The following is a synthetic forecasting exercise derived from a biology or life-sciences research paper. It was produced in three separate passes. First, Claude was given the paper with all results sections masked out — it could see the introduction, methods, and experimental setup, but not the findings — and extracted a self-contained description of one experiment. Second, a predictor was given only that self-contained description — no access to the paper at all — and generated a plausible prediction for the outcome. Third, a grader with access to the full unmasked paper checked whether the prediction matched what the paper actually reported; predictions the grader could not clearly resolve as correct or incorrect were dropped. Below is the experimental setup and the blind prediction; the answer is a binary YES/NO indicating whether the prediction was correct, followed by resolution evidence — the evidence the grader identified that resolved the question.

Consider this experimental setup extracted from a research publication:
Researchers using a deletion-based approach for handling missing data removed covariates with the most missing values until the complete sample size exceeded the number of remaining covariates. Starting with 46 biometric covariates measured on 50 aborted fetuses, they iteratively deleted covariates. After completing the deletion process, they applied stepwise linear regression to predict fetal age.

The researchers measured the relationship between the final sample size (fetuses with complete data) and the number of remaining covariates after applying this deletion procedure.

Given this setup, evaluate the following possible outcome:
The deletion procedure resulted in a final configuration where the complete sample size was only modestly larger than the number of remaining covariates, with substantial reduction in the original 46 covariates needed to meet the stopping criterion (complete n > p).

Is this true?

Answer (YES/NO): YES